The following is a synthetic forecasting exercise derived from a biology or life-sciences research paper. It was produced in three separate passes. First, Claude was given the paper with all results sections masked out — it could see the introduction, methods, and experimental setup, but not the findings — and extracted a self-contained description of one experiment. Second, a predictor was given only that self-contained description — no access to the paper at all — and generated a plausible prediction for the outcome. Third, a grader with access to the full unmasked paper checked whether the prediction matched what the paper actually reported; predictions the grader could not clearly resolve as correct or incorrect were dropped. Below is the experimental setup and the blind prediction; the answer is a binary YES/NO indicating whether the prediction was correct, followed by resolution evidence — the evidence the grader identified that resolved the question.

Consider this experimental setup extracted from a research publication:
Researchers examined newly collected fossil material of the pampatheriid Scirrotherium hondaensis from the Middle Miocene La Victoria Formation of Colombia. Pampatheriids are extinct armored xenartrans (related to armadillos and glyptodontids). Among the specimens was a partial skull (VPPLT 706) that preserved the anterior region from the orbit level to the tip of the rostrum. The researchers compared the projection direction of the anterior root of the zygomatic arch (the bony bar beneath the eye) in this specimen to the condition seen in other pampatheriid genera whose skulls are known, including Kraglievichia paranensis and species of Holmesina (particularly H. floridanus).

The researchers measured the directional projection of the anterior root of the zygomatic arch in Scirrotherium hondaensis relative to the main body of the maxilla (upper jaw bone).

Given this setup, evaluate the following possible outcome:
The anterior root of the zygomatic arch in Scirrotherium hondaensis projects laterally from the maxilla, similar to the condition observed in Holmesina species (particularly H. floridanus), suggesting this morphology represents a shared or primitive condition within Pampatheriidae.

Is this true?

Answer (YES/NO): NO